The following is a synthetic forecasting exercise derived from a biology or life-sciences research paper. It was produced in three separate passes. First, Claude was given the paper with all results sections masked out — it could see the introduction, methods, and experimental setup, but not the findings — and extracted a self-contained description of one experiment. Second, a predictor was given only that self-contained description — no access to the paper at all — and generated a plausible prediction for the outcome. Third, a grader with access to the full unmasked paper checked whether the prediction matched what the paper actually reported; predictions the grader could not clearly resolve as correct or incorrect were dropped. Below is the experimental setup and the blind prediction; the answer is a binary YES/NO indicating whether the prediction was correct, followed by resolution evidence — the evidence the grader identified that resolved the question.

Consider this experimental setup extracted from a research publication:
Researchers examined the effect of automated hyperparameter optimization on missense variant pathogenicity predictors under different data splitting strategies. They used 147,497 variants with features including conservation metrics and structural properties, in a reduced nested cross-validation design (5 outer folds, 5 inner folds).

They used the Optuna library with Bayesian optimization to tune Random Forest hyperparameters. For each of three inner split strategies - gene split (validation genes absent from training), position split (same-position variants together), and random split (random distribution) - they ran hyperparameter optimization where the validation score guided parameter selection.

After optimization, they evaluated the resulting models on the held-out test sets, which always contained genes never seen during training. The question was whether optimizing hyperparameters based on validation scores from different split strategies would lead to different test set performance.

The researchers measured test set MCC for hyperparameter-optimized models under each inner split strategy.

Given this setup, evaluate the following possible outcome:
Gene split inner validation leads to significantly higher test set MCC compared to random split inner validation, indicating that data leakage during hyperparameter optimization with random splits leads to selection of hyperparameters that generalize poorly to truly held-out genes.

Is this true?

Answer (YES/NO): YES